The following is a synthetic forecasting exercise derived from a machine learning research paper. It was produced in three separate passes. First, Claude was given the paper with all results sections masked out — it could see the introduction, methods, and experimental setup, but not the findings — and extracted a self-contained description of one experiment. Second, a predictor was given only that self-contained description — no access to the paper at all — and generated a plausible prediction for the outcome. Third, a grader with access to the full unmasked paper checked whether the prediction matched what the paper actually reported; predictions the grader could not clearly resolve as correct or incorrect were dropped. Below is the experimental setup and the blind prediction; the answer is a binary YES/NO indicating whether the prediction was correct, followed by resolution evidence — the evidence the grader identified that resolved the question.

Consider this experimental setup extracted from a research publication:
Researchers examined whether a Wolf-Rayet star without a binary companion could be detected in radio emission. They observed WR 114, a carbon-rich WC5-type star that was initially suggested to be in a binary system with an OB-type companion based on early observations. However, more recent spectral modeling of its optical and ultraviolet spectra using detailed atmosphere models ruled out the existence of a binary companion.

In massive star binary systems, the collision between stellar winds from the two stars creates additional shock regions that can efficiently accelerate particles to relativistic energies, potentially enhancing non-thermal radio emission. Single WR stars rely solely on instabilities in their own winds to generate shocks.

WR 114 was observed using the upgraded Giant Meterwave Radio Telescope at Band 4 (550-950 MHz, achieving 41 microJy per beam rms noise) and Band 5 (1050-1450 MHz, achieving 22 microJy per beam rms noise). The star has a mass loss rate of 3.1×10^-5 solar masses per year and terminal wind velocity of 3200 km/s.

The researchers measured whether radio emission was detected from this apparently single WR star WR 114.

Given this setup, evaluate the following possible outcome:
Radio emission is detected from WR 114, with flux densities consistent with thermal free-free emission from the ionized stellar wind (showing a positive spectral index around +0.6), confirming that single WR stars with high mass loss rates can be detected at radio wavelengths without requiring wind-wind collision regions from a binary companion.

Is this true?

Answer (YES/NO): NO